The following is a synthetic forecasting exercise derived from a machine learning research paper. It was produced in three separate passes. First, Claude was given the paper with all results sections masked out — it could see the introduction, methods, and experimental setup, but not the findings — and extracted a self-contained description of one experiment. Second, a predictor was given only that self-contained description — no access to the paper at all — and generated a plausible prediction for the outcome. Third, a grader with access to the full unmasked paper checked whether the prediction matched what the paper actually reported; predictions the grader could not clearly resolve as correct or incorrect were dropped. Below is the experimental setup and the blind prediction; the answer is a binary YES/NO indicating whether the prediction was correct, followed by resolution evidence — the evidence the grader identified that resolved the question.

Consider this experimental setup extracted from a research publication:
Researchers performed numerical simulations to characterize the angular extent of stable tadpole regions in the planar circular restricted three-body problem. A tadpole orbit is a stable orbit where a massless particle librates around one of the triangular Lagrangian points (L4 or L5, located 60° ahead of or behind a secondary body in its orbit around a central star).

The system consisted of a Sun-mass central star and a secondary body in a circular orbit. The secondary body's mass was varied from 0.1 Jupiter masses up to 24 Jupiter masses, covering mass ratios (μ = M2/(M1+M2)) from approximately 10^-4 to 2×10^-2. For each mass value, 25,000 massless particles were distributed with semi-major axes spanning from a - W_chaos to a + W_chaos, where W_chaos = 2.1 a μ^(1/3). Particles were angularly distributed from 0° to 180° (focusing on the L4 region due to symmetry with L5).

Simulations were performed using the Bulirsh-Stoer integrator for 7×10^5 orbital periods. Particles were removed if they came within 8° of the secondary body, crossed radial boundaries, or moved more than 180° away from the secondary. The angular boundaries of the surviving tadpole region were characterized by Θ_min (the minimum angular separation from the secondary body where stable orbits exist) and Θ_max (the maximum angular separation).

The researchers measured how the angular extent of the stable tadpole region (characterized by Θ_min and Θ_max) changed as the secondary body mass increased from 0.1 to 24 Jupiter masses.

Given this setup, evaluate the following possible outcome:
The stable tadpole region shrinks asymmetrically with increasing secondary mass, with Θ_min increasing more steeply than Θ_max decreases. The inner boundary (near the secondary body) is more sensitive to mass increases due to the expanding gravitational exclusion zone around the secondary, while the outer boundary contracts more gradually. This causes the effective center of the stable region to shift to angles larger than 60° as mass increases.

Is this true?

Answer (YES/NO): NO